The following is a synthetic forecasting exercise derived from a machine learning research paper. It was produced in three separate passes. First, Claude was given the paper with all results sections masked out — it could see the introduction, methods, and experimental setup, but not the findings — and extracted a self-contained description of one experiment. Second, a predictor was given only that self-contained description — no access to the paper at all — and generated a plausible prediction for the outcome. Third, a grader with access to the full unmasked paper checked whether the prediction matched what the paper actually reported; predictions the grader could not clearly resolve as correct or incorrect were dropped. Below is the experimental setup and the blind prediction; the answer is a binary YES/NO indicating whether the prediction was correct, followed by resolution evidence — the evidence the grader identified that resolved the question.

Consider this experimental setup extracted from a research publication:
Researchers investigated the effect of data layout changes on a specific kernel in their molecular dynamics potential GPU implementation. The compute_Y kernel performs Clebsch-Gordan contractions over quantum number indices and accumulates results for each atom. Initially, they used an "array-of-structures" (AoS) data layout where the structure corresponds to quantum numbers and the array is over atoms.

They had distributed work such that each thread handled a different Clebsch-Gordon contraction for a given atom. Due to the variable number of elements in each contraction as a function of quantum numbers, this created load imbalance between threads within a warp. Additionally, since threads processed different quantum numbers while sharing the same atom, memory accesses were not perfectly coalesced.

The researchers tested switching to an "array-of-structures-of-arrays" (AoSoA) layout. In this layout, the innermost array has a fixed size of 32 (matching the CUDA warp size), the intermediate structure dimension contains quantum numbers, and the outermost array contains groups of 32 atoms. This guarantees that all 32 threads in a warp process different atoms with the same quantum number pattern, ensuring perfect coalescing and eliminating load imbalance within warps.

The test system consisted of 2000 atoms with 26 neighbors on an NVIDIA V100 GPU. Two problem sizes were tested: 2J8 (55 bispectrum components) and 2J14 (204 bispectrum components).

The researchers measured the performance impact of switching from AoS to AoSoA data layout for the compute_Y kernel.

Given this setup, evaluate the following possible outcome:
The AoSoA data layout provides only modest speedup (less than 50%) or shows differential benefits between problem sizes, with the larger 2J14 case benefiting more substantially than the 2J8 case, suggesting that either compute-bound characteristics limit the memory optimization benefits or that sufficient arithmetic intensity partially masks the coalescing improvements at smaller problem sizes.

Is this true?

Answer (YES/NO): YES